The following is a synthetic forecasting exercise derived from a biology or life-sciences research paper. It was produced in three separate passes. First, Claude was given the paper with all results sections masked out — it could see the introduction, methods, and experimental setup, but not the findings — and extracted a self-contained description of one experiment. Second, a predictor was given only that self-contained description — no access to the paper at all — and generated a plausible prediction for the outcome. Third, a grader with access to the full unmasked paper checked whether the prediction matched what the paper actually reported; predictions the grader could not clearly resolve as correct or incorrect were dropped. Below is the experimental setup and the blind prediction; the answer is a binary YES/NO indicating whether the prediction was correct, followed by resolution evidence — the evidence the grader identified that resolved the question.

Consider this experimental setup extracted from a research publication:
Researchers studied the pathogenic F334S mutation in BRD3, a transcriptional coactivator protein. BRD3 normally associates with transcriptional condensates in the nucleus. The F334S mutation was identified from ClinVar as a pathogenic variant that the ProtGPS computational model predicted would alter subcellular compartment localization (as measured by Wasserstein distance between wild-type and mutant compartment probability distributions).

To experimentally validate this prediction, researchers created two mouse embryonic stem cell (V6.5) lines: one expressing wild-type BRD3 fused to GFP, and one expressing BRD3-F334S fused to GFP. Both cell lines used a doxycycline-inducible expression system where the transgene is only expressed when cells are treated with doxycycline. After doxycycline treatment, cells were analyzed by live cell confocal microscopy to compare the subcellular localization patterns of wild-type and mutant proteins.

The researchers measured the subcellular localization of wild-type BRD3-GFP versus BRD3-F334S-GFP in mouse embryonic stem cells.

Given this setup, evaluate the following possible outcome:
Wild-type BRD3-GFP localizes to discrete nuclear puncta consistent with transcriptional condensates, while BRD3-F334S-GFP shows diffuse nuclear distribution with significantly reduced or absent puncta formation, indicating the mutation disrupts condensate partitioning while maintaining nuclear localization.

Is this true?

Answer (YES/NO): NO